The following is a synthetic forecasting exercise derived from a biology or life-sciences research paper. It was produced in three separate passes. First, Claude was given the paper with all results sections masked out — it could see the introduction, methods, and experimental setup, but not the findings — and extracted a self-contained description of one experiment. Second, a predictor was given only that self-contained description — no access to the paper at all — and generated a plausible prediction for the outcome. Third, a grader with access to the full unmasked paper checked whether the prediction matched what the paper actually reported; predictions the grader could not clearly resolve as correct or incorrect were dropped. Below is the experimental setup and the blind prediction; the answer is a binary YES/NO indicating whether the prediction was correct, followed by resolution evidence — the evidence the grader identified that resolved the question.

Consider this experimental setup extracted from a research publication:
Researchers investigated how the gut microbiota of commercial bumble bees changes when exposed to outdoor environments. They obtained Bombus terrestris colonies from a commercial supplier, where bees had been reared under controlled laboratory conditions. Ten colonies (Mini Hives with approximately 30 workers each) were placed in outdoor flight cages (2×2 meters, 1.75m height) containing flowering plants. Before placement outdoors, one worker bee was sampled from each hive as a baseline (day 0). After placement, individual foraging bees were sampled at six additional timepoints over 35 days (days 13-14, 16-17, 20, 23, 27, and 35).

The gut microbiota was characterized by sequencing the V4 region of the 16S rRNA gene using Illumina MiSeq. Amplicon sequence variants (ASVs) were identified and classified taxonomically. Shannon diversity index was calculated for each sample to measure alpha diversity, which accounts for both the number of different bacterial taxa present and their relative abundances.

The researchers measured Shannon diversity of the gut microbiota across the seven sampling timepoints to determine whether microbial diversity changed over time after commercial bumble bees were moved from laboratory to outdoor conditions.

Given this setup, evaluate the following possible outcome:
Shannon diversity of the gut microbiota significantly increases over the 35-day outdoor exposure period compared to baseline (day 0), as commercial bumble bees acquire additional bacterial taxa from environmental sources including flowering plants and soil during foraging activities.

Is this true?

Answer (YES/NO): YES